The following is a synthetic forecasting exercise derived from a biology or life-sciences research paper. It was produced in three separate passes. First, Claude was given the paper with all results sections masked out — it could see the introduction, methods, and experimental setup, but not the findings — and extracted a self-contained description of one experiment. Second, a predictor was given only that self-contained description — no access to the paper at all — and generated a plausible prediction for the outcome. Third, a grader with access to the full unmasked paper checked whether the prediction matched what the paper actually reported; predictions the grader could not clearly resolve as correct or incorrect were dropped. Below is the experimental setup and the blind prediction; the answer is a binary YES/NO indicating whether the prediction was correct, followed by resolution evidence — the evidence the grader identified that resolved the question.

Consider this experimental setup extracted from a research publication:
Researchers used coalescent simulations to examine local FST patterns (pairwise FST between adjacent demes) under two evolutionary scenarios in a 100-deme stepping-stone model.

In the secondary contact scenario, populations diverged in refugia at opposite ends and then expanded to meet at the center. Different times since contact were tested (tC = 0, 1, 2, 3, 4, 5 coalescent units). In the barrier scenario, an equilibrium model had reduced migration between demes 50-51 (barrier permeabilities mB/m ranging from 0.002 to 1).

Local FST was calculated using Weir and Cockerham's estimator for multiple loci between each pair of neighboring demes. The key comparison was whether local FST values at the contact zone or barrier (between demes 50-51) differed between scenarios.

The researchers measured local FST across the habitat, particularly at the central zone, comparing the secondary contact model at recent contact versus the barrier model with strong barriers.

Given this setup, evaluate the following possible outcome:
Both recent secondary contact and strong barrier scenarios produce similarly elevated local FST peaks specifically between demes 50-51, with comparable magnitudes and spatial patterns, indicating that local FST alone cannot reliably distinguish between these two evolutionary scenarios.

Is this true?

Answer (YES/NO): NO